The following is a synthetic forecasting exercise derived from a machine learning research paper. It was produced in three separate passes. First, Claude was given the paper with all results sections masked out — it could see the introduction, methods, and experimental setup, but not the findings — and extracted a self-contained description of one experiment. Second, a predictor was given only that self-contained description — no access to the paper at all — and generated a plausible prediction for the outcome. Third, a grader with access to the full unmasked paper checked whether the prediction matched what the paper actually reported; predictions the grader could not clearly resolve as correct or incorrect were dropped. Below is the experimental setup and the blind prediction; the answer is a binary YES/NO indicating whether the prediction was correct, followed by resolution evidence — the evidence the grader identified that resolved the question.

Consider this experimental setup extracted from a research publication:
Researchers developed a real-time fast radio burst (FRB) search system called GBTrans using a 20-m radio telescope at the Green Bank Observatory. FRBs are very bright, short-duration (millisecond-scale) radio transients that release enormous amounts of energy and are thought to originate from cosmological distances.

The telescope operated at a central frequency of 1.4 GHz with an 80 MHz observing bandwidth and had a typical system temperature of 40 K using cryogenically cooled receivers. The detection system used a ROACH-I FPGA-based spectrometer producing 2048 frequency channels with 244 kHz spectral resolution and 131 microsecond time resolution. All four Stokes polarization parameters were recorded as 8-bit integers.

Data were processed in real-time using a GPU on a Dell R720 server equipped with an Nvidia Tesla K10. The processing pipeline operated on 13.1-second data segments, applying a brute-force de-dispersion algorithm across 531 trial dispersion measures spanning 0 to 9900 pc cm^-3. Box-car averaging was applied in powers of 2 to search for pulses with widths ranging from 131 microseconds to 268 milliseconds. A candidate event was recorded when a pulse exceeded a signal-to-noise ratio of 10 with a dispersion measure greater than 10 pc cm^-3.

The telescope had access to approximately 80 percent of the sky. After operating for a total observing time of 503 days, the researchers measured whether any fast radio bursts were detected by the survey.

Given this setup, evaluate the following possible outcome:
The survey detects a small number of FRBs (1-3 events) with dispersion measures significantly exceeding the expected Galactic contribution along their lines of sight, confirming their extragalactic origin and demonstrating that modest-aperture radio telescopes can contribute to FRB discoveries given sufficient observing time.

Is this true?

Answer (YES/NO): NO